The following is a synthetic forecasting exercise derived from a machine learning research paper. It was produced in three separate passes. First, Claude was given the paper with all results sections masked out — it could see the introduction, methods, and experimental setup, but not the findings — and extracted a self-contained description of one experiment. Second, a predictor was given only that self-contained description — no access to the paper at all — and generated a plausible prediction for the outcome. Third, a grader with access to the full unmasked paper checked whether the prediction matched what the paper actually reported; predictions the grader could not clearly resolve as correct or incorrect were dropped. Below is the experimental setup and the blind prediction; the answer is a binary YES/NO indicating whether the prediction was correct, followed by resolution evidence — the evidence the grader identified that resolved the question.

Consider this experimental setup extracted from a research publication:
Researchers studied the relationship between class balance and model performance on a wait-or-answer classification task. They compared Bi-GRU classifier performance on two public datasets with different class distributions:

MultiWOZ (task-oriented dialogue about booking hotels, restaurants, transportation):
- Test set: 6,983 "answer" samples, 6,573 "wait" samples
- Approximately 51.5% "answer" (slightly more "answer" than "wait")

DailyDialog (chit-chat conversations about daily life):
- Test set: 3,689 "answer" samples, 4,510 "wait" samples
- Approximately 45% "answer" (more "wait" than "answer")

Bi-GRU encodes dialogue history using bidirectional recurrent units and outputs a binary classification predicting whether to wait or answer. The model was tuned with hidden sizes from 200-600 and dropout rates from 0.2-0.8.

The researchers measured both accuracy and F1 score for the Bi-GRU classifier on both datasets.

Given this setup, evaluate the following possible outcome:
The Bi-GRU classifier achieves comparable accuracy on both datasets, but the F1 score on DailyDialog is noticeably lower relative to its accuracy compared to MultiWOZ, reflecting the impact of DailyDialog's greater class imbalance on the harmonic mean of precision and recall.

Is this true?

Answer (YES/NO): NO